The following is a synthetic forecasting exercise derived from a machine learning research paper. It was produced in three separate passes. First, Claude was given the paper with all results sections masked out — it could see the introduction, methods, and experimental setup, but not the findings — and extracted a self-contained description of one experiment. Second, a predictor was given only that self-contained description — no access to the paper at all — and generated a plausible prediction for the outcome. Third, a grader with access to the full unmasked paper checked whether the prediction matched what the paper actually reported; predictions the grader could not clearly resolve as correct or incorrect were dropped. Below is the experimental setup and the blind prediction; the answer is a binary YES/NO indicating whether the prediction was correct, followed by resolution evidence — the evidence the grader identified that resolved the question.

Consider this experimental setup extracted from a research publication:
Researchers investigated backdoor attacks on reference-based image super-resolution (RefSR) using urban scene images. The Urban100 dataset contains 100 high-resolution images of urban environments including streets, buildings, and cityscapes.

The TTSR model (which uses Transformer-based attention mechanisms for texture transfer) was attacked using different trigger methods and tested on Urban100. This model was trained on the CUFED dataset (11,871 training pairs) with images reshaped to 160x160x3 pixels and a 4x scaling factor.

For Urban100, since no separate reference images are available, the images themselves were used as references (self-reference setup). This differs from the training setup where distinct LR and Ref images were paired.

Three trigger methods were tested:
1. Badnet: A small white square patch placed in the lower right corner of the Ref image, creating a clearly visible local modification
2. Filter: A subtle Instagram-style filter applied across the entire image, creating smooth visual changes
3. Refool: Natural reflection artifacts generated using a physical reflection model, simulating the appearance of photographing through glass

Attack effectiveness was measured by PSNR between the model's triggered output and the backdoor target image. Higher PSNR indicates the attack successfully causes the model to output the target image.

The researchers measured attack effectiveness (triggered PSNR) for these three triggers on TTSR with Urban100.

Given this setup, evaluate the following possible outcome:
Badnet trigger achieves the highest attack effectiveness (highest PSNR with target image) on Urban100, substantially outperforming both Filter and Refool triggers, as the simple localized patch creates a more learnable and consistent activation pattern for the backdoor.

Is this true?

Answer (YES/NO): NO